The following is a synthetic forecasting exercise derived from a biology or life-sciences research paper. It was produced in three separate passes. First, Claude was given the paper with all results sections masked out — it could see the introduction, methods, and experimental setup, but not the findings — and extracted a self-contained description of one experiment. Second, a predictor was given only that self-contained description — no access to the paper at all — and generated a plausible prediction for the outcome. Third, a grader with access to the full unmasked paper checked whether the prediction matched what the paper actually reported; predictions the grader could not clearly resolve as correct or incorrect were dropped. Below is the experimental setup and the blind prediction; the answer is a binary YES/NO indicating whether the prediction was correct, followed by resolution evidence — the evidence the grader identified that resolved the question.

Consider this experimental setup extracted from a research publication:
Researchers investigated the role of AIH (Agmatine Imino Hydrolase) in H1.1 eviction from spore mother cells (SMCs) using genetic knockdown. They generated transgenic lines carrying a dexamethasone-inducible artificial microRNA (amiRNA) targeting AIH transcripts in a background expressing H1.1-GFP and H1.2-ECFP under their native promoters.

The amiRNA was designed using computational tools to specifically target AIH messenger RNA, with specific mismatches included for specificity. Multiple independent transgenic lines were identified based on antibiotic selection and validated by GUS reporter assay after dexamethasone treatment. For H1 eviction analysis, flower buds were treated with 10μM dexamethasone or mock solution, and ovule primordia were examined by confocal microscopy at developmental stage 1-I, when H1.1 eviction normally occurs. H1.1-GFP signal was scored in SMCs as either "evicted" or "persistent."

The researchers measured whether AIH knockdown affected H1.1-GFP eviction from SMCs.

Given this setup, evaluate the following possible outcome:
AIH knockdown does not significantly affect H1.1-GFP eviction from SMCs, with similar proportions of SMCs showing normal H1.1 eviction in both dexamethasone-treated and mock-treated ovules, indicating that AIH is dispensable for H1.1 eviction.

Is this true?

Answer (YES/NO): NO